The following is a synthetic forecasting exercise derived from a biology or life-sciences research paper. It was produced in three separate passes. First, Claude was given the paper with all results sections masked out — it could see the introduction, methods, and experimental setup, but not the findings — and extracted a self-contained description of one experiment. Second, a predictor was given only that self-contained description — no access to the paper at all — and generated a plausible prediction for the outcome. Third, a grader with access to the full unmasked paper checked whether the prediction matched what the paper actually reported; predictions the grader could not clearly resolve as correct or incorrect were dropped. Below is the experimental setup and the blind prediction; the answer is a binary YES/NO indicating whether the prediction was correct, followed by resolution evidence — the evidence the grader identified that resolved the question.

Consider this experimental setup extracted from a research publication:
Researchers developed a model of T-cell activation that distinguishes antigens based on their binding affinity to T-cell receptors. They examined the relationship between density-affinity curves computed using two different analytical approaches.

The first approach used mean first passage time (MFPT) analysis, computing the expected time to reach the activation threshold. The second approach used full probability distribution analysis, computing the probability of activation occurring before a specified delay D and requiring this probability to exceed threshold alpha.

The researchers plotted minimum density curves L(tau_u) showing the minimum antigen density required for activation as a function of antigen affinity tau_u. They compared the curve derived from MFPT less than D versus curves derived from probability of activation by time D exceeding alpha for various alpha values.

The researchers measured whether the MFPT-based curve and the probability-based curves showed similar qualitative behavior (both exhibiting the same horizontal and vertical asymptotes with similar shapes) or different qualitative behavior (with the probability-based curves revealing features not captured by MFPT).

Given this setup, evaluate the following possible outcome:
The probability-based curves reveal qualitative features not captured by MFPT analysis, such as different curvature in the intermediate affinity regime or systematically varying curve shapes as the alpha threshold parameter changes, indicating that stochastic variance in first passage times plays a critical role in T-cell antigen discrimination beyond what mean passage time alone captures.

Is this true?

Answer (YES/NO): YES